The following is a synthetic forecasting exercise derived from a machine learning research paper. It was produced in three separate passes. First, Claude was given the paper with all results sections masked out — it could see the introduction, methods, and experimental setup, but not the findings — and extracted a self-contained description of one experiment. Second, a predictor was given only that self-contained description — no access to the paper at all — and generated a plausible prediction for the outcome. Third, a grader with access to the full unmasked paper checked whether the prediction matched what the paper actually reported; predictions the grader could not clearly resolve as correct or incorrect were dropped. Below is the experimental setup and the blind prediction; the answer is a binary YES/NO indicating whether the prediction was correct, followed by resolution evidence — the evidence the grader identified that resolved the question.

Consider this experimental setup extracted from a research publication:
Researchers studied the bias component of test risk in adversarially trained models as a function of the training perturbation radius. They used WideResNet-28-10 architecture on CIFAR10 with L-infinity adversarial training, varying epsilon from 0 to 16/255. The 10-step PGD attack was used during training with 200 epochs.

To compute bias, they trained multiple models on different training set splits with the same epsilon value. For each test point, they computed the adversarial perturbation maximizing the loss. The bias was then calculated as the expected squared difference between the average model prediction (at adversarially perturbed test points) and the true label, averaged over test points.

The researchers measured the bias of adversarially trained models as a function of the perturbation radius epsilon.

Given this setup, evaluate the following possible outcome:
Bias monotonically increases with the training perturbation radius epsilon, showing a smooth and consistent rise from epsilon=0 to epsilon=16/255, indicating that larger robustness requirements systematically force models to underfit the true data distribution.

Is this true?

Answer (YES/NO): YES